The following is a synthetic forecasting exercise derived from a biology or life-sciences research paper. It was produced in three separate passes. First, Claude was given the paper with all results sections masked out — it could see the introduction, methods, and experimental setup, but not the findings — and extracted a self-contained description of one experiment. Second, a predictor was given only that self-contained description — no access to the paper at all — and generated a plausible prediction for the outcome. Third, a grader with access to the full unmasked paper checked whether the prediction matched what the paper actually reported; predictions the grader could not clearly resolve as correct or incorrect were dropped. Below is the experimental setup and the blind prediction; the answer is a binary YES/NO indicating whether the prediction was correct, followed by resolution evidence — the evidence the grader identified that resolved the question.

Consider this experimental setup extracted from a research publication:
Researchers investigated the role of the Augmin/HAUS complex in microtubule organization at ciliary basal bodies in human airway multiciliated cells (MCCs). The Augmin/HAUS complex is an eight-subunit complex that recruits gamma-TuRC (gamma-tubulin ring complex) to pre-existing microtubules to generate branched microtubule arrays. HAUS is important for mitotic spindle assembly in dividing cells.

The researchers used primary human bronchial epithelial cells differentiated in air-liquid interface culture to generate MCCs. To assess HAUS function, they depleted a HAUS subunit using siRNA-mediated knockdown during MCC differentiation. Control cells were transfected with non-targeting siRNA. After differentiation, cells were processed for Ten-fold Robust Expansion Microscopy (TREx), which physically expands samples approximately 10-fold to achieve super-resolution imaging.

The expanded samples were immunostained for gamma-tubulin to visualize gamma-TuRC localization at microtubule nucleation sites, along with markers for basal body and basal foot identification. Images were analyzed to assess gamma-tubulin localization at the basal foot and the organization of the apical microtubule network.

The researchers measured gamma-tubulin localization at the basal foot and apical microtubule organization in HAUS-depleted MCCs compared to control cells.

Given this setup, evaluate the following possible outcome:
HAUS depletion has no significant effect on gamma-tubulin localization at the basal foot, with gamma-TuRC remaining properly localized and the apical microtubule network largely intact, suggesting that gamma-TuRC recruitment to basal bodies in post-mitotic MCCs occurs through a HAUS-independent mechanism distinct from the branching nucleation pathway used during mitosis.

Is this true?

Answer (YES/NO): YES